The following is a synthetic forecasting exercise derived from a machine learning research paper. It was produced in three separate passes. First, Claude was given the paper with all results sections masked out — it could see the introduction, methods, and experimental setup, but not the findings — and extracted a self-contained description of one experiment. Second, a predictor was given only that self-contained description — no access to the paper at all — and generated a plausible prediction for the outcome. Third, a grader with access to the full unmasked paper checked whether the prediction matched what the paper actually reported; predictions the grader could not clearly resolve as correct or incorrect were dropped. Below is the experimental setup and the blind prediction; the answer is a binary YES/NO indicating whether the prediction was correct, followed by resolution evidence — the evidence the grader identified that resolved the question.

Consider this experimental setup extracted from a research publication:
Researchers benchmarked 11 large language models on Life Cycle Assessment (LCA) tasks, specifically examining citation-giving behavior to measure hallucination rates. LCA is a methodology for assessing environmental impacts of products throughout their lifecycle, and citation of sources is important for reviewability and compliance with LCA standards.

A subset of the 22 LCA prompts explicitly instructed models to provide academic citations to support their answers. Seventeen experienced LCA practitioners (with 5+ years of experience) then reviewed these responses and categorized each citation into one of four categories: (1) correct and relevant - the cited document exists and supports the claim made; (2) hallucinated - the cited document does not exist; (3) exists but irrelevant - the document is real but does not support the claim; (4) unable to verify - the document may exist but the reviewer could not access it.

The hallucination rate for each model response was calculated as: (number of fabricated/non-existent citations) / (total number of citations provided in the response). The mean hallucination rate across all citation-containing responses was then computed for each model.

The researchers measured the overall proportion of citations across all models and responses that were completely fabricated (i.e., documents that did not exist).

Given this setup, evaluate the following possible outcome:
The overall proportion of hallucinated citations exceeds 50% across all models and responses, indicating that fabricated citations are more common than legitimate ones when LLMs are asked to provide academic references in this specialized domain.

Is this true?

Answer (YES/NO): NO